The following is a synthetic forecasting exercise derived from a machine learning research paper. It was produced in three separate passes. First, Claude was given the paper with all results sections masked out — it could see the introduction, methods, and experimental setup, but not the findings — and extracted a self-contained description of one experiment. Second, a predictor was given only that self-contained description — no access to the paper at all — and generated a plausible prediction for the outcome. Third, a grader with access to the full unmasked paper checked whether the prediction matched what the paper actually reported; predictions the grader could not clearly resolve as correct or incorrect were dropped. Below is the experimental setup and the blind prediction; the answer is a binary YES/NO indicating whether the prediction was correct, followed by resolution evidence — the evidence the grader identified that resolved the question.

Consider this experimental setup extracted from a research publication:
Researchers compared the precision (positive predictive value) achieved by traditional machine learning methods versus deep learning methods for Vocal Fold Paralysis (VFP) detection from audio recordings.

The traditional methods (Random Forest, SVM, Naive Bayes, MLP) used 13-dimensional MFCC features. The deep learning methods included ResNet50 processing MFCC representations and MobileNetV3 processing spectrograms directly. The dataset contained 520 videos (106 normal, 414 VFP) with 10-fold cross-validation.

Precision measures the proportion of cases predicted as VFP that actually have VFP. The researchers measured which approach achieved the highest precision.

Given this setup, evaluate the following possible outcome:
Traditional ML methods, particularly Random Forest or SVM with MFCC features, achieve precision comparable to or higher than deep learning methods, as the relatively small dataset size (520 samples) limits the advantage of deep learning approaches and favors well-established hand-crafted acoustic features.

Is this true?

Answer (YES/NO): NO